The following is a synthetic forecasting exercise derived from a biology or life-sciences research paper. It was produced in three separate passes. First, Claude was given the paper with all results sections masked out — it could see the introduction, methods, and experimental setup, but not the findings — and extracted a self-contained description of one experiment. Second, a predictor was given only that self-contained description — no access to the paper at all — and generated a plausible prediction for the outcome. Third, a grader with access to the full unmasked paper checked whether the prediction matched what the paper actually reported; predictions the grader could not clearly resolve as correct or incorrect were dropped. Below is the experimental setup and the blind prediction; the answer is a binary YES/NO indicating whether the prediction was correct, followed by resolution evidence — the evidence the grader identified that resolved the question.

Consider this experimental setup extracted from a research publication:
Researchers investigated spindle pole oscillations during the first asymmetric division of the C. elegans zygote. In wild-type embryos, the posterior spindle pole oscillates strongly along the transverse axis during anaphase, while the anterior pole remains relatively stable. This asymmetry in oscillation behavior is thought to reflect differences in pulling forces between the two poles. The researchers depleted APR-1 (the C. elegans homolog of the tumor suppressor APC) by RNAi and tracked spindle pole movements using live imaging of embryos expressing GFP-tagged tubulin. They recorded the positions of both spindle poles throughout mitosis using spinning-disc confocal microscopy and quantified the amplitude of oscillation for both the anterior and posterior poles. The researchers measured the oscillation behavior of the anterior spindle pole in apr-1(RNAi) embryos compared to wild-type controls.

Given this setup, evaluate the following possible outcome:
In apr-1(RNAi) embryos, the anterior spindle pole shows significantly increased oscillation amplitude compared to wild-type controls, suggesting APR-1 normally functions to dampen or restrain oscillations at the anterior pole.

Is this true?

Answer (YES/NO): YES